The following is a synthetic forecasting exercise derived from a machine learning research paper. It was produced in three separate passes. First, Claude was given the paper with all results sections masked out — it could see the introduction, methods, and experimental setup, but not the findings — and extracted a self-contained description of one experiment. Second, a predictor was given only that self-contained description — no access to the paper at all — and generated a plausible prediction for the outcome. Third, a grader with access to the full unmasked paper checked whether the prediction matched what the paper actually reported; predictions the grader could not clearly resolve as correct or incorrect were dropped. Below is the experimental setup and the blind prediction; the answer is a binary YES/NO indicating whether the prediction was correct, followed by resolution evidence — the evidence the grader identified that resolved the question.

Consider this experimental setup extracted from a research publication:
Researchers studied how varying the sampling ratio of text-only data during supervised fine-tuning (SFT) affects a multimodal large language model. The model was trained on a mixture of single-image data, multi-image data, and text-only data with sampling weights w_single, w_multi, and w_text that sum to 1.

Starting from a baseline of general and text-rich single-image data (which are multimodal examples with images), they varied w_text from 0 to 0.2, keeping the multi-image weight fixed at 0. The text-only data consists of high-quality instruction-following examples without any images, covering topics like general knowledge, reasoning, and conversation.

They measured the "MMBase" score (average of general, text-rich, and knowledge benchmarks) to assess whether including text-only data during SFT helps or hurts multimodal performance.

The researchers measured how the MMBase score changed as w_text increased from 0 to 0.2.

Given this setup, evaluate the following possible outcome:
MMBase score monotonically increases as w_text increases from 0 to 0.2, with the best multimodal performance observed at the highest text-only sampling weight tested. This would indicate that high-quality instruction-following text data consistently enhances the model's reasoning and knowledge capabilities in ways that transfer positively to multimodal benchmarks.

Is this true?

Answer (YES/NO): NO